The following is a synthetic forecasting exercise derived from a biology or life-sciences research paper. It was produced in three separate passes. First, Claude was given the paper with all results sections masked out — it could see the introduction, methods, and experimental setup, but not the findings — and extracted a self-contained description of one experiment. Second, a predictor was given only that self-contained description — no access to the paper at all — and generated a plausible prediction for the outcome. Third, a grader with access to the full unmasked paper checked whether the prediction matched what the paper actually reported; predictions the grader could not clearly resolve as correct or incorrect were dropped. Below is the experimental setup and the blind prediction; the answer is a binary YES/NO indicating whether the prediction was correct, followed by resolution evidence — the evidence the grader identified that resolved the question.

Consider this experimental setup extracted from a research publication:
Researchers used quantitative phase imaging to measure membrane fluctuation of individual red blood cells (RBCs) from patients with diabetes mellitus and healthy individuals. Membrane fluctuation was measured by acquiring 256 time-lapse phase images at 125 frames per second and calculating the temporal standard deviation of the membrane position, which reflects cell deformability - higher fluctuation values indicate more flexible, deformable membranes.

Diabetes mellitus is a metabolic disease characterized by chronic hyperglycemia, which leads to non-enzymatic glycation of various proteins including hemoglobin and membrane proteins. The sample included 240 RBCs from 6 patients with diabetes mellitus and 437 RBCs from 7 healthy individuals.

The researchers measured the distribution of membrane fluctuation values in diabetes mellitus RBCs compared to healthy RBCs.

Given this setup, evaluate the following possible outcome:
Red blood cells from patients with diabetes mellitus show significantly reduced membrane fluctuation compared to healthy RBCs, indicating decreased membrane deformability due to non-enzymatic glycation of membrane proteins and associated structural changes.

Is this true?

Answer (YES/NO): YES